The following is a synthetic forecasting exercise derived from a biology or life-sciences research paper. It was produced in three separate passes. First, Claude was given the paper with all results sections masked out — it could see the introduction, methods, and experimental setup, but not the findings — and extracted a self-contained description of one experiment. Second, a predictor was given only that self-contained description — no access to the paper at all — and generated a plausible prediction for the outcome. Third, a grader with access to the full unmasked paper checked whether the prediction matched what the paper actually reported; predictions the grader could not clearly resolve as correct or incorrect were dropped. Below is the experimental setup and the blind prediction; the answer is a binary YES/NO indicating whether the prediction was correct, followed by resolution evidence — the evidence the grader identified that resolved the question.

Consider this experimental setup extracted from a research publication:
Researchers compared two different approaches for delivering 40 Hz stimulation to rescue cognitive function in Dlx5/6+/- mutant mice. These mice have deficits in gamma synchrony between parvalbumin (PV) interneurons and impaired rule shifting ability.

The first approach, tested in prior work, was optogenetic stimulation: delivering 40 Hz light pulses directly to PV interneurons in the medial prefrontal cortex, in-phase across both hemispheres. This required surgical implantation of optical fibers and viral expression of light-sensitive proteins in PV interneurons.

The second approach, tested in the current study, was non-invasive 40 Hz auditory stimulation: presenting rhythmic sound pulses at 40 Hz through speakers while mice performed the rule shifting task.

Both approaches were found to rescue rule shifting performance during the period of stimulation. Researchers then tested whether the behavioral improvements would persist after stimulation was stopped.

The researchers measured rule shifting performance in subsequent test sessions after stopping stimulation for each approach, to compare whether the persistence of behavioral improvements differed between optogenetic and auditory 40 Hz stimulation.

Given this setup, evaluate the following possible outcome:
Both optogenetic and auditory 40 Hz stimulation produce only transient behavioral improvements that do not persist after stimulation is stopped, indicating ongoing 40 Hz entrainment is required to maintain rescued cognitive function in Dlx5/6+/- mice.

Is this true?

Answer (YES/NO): NO